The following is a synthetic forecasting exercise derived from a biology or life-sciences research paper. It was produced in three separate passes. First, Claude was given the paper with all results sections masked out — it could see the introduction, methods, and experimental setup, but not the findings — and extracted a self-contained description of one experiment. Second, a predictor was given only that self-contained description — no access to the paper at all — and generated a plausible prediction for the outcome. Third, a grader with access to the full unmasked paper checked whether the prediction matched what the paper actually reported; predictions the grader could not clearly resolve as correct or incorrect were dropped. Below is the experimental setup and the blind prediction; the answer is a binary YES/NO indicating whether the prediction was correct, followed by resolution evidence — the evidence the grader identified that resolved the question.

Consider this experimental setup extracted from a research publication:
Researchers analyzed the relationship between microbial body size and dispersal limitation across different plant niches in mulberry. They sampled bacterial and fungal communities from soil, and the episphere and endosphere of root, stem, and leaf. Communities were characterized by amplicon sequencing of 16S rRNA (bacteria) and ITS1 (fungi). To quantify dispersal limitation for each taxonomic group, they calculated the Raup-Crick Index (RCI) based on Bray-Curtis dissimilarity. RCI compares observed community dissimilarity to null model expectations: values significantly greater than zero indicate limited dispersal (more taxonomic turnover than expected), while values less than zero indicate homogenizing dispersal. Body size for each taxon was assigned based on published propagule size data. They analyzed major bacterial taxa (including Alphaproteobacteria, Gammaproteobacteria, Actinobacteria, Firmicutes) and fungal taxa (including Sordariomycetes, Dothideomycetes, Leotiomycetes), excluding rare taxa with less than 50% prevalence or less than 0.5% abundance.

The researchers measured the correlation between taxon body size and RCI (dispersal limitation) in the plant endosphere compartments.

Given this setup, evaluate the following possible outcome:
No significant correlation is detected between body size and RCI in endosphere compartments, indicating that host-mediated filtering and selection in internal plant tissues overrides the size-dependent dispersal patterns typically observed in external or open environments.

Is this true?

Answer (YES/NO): NO